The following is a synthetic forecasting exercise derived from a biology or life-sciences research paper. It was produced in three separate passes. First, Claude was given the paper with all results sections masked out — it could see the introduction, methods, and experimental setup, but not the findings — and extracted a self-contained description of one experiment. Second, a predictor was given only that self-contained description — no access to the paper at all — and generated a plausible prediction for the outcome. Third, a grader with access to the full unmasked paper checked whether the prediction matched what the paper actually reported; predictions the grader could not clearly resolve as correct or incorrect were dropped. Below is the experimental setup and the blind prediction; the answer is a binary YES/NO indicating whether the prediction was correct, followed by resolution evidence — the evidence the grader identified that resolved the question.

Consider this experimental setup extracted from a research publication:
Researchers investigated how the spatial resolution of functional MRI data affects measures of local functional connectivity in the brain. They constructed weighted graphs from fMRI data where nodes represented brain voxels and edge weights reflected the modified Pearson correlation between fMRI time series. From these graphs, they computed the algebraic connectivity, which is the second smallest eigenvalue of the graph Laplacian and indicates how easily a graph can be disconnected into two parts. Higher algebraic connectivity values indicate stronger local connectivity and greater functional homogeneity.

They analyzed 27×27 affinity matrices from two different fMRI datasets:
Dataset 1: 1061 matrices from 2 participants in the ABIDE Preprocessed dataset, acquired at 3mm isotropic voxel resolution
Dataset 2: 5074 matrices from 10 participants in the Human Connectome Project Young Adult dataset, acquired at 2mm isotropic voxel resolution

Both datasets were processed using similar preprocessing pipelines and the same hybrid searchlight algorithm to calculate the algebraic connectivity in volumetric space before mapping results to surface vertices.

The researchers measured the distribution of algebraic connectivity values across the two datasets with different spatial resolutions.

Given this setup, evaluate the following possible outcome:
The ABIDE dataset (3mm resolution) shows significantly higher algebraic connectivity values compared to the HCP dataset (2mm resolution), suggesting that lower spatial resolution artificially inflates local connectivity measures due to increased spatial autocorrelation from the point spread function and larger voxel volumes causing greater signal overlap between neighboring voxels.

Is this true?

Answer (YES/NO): YES